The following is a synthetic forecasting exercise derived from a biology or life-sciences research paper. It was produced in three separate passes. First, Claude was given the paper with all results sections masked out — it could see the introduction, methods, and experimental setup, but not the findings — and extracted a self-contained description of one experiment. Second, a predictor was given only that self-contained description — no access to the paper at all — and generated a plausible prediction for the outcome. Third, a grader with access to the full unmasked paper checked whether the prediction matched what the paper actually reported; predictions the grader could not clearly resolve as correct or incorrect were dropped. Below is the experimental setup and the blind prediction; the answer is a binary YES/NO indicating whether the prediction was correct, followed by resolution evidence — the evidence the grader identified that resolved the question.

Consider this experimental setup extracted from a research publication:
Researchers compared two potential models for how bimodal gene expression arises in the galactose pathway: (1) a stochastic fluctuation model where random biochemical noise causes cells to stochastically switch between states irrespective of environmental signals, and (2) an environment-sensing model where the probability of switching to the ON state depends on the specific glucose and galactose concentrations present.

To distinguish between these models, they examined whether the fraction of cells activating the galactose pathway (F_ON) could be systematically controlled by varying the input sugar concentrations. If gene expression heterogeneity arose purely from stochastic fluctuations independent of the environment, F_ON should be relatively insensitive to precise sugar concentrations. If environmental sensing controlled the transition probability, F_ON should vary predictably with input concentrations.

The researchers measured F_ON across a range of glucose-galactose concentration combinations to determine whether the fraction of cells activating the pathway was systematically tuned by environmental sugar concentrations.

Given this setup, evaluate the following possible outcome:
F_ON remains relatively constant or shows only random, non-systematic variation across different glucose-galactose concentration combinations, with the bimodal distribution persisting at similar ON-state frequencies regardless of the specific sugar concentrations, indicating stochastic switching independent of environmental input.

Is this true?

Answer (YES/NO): NO